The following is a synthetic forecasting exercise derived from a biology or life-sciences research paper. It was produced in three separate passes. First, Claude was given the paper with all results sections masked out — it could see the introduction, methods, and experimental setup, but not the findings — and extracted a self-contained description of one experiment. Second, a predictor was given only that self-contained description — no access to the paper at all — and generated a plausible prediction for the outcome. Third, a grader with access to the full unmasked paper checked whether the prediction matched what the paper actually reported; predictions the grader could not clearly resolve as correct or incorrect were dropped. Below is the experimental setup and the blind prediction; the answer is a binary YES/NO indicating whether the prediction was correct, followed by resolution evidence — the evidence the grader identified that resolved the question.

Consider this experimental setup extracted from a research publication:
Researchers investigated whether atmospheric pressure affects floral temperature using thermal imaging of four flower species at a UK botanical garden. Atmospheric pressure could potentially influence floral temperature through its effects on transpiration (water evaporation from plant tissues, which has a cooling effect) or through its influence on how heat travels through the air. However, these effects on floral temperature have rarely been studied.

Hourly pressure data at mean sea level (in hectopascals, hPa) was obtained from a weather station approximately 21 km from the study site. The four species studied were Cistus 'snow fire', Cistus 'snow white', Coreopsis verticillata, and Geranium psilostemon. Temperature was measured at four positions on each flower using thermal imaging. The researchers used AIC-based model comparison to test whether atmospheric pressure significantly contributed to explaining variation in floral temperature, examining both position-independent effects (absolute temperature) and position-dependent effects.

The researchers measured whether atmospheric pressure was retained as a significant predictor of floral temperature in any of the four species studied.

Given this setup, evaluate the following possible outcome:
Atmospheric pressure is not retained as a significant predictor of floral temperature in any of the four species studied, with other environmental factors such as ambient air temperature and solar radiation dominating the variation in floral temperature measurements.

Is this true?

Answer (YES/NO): NO